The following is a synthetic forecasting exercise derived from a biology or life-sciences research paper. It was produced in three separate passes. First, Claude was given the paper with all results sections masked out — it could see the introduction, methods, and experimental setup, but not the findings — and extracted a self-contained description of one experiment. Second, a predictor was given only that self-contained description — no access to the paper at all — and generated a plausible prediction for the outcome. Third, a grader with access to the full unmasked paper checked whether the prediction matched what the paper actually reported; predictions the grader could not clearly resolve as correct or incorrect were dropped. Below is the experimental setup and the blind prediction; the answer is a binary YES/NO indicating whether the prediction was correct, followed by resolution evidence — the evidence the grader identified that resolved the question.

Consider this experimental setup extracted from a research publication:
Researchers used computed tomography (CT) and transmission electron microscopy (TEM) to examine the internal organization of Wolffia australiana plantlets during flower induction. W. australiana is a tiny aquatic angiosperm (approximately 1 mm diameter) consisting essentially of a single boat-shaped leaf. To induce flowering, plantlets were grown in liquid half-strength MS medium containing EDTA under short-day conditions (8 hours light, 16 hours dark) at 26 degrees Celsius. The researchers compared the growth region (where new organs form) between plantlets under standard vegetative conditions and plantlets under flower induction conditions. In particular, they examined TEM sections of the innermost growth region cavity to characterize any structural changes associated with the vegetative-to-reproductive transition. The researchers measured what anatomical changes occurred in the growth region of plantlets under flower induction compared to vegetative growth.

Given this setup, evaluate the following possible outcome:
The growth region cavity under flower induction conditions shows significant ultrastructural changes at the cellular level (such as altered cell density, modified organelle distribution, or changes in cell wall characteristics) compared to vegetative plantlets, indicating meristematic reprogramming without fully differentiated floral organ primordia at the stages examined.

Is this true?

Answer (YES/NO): NO